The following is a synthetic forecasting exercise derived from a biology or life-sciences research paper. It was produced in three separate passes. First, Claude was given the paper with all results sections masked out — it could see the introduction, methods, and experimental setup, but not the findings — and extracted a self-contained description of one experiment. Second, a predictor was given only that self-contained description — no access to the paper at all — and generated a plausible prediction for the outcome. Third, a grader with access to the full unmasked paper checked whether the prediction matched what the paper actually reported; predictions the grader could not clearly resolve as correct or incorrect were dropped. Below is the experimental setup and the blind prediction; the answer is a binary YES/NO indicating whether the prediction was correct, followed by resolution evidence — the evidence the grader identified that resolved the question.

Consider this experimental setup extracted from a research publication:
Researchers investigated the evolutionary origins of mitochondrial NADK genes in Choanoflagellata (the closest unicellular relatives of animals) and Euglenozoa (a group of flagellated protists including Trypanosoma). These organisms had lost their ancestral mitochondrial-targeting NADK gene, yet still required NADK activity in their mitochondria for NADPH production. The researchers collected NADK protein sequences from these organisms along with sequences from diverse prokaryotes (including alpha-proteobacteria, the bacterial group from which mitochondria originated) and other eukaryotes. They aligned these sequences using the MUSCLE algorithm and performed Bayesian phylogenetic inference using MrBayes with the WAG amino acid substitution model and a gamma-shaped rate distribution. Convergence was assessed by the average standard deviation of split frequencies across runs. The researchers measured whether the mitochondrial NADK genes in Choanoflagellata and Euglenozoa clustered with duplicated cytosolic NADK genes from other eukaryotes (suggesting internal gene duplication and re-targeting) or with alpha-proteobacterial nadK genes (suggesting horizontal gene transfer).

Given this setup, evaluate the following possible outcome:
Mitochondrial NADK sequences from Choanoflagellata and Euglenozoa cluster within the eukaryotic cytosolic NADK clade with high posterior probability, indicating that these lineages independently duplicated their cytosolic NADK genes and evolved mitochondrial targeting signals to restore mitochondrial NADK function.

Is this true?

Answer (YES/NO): NO